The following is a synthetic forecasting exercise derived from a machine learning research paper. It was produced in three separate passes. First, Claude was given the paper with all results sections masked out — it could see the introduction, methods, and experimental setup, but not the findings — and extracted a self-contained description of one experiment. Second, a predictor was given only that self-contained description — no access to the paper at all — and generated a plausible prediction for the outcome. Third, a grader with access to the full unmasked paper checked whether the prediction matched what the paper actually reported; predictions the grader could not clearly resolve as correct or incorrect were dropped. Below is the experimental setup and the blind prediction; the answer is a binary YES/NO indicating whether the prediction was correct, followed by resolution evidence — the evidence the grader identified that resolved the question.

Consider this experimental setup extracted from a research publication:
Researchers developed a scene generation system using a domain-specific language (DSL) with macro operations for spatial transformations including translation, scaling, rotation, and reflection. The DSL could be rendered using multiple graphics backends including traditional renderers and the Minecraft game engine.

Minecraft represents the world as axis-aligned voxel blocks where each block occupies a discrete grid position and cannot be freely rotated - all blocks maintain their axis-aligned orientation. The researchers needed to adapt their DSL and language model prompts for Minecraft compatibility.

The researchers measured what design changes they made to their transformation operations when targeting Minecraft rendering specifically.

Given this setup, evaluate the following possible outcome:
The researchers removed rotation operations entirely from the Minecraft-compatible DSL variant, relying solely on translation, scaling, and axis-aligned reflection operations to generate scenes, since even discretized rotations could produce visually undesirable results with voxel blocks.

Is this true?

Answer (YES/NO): NO